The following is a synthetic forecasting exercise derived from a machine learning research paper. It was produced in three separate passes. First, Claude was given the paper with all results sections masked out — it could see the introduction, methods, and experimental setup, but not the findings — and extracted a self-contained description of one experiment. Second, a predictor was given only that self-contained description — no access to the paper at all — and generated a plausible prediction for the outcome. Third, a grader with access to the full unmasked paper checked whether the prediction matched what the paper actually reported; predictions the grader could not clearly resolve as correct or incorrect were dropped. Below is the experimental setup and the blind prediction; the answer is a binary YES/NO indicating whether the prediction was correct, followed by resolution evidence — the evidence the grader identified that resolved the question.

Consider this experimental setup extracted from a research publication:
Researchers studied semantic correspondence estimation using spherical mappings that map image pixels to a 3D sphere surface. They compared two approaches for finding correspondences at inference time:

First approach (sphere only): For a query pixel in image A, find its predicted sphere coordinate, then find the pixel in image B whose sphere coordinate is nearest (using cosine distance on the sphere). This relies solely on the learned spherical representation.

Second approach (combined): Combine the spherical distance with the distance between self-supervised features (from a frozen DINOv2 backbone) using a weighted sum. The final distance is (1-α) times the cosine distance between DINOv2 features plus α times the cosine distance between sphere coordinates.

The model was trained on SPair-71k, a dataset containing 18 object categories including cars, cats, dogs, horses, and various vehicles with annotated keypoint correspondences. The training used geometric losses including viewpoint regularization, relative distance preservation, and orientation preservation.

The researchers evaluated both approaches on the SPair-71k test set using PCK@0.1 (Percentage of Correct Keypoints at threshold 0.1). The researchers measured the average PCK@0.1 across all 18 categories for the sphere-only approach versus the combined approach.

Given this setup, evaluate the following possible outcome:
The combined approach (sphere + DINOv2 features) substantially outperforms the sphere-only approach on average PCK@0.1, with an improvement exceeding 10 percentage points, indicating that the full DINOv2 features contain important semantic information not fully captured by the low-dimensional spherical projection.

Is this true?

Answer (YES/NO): YES